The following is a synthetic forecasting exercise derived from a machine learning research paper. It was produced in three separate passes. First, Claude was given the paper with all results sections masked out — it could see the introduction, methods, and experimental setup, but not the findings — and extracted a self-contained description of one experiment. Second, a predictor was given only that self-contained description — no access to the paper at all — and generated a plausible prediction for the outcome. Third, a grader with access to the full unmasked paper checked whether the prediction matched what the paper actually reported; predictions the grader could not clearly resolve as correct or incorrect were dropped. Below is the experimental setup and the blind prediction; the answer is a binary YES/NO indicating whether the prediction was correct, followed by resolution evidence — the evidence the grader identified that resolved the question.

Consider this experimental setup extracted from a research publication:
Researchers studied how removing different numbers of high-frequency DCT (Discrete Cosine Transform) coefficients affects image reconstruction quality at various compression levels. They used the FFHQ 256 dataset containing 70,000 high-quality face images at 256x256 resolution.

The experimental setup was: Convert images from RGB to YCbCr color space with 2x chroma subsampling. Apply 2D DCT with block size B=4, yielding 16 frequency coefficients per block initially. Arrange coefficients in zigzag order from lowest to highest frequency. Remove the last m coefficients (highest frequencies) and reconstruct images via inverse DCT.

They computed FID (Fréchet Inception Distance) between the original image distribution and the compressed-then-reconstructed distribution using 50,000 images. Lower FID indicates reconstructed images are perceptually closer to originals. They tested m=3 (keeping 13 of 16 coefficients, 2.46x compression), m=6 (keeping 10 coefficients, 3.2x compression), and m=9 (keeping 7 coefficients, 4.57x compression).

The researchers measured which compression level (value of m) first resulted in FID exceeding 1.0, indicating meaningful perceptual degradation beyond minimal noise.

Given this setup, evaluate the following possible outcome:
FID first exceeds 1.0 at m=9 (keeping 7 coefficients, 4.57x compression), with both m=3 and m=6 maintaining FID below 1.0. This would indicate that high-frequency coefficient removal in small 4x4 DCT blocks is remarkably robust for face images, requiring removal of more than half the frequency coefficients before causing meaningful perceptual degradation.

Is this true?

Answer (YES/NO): YES